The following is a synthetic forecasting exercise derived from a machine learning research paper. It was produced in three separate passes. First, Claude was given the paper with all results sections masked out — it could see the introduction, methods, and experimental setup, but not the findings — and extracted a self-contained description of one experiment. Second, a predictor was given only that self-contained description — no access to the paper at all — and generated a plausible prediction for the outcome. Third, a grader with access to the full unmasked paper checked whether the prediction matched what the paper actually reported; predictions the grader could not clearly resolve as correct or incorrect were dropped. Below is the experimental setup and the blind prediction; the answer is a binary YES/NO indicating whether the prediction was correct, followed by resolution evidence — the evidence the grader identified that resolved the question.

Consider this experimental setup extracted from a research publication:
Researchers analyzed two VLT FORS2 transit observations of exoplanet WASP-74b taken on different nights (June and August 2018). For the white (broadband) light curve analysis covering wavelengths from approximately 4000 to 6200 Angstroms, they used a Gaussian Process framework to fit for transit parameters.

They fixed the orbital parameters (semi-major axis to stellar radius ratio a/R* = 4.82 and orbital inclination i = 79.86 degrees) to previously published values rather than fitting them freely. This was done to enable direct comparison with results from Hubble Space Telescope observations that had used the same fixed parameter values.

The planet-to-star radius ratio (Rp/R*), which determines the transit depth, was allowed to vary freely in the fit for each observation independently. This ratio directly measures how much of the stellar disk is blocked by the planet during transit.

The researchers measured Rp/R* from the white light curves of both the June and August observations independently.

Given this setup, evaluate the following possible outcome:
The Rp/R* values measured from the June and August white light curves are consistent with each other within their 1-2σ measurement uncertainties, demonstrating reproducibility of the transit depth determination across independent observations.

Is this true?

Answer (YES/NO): NO